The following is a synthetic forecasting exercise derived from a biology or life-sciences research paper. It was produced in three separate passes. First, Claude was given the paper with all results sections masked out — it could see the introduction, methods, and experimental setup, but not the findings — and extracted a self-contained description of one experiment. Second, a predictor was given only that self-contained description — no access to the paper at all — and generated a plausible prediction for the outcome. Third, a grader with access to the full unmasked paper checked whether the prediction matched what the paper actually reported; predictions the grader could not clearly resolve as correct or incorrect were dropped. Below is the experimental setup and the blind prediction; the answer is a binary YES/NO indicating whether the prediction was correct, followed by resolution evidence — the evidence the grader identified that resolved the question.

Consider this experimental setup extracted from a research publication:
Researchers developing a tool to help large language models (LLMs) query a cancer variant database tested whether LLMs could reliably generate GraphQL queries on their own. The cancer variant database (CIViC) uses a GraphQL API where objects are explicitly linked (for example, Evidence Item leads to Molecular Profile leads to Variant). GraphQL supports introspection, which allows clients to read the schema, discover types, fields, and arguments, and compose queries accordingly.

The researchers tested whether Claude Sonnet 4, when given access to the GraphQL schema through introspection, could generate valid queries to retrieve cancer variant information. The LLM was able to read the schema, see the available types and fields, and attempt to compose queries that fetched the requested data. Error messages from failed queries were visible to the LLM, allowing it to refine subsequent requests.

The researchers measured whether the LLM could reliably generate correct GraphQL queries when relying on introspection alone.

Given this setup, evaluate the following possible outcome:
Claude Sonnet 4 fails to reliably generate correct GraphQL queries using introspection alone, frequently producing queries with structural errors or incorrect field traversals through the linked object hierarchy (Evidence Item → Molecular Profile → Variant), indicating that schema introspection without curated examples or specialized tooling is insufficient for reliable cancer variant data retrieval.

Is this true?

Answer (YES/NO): YES